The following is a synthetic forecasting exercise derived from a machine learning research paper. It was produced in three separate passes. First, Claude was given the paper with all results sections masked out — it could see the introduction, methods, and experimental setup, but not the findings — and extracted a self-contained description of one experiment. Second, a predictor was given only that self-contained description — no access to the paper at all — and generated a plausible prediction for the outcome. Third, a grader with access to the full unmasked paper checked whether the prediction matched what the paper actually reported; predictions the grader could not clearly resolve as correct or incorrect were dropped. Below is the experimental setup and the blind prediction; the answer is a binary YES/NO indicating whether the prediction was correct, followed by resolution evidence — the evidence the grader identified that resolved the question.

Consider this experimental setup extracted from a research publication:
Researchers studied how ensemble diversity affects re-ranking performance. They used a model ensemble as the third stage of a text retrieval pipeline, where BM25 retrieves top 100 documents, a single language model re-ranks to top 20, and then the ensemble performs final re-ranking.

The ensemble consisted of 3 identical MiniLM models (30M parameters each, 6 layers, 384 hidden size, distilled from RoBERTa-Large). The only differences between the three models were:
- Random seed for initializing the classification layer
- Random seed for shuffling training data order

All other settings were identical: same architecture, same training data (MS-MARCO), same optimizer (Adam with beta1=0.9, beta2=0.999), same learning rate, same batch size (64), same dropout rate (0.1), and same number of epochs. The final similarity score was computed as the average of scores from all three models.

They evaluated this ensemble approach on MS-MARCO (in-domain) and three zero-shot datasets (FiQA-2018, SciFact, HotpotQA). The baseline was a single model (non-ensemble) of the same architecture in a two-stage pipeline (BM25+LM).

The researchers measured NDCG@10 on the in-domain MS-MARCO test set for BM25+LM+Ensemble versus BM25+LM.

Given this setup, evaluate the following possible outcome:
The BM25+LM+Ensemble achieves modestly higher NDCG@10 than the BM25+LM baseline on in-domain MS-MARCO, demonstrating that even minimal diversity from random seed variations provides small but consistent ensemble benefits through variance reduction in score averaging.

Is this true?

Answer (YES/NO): YES